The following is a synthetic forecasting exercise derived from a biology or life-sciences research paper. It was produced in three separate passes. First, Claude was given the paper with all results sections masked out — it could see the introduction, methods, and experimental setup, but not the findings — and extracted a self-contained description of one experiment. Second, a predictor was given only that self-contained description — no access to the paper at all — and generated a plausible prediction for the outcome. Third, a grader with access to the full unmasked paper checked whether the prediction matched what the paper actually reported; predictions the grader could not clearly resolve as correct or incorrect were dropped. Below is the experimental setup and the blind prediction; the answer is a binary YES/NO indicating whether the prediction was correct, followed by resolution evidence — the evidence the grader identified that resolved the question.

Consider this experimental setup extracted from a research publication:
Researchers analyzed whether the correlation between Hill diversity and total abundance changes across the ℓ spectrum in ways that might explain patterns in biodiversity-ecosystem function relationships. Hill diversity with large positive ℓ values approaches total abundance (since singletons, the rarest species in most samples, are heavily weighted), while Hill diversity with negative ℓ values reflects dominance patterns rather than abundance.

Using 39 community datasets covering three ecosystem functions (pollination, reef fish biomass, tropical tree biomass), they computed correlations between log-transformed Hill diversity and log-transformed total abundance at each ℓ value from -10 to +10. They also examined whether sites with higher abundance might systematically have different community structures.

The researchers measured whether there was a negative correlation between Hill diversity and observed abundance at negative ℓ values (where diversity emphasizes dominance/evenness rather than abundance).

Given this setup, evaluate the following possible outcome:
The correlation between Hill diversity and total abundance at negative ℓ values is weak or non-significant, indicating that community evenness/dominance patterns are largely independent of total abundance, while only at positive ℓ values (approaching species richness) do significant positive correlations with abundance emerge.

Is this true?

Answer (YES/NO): NO